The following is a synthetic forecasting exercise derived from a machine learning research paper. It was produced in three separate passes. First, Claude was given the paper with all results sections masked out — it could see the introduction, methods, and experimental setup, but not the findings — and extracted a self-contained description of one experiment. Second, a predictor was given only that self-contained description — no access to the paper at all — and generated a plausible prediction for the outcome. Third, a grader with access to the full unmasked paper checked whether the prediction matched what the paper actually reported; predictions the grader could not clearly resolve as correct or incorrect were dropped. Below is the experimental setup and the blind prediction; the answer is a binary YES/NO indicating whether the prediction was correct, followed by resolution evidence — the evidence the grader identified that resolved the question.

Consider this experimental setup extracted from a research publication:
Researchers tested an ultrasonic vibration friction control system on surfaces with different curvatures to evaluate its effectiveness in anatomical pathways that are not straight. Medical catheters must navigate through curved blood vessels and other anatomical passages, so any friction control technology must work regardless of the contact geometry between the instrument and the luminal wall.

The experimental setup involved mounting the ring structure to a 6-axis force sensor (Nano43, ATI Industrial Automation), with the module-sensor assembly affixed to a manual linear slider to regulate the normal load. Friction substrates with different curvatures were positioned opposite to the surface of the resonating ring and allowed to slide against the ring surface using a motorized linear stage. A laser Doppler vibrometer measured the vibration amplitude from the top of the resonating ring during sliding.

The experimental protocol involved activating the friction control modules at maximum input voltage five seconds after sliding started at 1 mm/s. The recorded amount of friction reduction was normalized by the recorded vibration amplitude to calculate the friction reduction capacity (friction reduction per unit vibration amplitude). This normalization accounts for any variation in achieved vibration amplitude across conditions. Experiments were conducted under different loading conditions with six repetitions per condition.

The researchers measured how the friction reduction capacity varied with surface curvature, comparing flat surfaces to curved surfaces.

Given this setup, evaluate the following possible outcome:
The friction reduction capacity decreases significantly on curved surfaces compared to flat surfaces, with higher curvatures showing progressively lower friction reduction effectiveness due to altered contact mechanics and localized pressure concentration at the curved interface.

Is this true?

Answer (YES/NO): NO